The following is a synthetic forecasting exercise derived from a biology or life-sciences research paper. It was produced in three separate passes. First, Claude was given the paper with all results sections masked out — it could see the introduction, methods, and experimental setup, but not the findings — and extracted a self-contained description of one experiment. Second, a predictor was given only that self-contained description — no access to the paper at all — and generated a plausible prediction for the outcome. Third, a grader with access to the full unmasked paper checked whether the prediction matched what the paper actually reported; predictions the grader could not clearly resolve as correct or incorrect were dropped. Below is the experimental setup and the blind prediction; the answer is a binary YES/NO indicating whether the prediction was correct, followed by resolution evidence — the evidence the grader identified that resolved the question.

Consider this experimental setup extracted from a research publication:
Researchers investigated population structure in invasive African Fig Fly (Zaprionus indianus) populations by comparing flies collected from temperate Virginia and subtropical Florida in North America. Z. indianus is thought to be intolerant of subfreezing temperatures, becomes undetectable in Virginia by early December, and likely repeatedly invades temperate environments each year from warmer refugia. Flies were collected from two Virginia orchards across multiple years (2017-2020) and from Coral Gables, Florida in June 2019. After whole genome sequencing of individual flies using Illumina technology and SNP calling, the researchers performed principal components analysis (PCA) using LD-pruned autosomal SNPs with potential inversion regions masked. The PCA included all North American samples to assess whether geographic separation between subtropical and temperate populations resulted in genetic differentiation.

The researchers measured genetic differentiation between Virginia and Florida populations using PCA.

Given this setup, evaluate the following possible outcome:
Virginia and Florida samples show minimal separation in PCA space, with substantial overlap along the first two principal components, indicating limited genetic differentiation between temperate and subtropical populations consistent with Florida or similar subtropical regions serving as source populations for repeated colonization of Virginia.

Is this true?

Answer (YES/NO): YES